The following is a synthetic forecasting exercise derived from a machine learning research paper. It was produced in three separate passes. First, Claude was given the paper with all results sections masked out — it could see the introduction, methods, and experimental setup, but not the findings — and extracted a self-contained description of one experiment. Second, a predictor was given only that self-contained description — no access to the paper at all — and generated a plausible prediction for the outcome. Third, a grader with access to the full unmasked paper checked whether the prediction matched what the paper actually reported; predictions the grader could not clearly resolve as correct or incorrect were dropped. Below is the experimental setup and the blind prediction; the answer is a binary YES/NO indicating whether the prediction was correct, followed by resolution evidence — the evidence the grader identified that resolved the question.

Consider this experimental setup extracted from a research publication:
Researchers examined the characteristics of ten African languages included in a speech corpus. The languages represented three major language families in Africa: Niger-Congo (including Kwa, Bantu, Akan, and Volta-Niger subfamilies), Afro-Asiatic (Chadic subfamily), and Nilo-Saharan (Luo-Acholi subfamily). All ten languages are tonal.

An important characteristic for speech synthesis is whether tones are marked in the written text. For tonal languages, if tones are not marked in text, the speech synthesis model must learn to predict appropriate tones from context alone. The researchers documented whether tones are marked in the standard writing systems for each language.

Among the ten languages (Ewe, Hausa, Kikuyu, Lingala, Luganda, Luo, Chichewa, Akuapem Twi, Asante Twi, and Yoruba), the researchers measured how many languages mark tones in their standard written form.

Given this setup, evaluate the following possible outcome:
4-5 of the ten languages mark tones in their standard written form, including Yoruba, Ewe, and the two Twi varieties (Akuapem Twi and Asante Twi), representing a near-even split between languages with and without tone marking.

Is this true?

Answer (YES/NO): NO